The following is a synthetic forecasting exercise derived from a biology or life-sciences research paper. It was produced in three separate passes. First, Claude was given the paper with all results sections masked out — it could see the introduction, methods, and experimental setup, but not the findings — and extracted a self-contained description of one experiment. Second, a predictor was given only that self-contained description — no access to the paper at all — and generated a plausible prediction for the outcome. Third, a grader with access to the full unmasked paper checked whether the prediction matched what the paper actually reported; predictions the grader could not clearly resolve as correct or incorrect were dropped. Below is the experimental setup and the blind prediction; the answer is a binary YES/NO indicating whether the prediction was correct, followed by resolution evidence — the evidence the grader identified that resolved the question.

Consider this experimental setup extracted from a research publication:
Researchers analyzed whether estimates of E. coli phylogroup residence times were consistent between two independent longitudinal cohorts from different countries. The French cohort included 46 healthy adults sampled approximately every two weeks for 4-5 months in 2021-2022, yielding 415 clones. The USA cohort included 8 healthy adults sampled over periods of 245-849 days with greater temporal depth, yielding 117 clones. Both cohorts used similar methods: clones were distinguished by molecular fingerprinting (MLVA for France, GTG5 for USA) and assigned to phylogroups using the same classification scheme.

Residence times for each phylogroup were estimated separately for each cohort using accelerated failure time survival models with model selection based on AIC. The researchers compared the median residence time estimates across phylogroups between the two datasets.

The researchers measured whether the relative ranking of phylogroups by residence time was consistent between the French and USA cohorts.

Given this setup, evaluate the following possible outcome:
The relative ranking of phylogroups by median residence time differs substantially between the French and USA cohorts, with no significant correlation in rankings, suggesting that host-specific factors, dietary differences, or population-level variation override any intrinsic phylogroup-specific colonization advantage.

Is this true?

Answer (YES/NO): NO